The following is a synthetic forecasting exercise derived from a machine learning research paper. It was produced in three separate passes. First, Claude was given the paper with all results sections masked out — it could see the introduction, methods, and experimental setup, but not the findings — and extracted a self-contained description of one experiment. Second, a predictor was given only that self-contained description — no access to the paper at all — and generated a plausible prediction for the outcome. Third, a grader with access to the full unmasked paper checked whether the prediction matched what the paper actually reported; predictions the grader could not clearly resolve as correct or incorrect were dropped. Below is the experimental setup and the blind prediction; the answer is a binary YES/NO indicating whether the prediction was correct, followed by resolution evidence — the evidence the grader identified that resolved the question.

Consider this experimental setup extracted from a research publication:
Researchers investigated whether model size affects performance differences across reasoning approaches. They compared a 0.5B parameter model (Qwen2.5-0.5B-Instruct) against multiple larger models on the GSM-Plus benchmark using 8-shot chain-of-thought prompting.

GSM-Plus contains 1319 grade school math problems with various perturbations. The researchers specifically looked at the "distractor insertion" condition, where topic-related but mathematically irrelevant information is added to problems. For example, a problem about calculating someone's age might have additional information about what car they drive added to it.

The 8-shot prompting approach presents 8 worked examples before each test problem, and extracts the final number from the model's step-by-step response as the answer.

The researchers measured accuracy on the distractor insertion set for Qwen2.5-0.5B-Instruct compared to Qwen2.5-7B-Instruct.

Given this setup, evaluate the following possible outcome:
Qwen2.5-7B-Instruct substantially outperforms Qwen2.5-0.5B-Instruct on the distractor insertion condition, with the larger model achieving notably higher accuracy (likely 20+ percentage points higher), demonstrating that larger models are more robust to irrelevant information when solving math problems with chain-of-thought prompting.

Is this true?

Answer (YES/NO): YES